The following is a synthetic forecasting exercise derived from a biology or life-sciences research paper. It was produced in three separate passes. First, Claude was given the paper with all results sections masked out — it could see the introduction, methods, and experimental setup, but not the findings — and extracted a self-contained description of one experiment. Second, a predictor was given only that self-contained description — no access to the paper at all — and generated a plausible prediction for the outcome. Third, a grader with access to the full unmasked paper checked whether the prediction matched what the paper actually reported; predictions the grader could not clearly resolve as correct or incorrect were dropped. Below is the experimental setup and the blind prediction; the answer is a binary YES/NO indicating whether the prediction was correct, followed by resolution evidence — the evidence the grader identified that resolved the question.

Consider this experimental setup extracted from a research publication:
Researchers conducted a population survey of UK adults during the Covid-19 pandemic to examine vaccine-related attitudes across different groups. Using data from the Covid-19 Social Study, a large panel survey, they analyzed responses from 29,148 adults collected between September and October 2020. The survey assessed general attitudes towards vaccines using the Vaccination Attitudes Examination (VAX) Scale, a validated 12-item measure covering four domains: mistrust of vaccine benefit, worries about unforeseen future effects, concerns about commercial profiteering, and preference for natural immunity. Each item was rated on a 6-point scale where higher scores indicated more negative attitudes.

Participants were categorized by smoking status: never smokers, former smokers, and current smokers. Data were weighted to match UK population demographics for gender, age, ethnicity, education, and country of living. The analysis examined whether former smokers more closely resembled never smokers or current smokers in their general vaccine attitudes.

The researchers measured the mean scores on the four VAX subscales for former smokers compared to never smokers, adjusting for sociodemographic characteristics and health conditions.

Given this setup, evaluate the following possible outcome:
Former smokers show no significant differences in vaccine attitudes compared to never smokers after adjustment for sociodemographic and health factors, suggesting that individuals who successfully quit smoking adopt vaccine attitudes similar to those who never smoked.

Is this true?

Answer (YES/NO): NO